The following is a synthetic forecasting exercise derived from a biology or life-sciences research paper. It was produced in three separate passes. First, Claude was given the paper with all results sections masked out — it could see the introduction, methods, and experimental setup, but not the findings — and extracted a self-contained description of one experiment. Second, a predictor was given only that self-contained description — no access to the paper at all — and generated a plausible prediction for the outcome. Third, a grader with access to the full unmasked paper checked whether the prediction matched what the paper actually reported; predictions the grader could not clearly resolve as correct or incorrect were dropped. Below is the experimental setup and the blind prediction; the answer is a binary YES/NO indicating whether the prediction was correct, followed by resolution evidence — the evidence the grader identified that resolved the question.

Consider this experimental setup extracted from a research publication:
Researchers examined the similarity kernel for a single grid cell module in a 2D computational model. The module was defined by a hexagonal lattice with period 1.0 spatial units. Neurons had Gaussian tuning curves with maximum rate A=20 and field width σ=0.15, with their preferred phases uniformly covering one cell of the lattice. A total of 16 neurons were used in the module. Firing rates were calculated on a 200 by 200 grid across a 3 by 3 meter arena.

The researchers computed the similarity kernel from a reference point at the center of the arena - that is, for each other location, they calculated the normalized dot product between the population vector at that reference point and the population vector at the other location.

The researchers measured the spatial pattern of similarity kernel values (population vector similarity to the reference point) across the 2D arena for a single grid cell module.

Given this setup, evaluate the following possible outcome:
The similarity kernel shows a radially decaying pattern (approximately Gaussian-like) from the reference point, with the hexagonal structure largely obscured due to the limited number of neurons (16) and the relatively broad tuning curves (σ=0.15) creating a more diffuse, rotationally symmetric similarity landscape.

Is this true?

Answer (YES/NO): NO